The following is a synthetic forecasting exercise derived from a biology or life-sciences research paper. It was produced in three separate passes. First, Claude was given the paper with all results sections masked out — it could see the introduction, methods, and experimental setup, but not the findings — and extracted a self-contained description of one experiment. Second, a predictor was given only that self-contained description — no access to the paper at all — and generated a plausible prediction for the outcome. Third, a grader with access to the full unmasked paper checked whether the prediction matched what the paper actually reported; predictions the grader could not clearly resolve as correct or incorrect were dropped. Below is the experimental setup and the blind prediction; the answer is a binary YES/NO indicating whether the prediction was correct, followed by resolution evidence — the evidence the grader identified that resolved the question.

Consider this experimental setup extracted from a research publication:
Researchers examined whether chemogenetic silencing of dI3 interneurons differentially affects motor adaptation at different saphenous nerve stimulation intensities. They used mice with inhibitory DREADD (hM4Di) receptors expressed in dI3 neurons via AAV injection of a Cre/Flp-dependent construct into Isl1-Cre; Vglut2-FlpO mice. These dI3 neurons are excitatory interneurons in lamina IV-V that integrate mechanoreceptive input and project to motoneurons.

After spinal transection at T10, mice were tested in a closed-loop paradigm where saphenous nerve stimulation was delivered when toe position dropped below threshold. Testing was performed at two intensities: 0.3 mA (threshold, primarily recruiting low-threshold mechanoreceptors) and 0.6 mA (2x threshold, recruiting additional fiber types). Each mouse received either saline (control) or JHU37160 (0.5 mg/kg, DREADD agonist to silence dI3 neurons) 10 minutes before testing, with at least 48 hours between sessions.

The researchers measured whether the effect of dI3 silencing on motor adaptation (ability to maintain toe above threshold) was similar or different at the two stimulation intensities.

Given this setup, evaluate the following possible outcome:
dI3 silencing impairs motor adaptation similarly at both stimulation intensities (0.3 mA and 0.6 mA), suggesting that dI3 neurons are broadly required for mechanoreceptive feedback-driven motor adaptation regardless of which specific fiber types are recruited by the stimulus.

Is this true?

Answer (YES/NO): YES